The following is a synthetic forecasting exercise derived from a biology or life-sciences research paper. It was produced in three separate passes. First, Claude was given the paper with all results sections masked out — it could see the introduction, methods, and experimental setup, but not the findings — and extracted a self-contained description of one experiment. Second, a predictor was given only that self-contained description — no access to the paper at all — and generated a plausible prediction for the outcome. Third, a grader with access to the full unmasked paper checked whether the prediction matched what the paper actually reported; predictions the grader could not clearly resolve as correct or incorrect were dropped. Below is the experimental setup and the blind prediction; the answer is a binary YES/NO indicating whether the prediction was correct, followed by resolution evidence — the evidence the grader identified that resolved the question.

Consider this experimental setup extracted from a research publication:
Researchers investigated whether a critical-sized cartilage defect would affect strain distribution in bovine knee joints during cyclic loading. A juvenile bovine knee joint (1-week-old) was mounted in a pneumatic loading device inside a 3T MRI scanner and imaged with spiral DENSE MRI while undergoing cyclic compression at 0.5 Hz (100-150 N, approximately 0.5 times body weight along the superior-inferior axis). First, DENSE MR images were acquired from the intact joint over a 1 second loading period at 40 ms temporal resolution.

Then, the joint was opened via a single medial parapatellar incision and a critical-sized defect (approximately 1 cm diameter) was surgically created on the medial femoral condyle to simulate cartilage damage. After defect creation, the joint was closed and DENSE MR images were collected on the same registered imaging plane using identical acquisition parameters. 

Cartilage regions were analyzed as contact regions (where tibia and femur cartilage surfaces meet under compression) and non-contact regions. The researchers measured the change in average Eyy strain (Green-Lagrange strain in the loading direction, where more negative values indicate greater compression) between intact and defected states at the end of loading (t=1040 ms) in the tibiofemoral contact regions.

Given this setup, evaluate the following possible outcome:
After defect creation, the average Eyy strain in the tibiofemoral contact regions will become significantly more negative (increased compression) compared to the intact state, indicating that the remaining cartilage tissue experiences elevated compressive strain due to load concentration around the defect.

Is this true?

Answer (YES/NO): YES